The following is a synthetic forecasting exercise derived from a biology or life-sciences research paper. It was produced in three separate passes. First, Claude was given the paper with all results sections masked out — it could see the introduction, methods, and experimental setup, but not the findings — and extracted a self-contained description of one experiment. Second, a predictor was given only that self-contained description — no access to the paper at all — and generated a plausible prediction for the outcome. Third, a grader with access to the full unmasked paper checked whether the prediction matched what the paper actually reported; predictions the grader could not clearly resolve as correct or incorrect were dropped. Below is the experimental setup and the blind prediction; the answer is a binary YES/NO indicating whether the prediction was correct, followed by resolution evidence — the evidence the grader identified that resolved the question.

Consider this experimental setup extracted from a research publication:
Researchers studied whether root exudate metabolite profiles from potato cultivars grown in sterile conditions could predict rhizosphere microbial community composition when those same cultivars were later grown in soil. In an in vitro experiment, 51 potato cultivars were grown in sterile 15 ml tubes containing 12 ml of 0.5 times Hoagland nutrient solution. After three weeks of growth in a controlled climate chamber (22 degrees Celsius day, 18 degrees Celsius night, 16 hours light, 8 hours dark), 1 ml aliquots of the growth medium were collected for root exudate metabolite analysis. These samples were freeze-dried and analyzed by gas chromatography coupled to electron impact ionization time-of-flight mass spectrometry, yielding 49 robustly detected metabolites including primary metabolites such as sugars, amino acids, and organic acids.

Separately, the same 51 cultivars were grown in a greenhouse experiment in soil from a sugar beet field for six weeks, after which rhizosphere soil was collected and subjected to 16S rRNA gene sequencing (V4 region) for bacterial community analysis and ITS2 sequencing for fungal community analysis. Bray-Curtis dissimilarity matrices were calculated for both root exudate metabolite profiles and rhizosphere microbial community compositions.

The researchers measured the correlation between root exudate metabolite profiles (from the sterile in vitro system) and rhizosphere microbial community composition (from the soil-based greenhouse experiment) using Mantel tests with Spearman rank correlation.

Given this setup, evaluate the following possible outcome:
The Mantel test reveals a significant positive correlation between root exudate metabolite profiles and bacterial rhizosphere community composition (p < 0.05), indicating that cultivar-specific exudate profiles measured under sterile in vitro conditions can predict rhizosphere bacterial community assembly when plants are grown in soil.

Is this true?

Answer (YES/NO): NO